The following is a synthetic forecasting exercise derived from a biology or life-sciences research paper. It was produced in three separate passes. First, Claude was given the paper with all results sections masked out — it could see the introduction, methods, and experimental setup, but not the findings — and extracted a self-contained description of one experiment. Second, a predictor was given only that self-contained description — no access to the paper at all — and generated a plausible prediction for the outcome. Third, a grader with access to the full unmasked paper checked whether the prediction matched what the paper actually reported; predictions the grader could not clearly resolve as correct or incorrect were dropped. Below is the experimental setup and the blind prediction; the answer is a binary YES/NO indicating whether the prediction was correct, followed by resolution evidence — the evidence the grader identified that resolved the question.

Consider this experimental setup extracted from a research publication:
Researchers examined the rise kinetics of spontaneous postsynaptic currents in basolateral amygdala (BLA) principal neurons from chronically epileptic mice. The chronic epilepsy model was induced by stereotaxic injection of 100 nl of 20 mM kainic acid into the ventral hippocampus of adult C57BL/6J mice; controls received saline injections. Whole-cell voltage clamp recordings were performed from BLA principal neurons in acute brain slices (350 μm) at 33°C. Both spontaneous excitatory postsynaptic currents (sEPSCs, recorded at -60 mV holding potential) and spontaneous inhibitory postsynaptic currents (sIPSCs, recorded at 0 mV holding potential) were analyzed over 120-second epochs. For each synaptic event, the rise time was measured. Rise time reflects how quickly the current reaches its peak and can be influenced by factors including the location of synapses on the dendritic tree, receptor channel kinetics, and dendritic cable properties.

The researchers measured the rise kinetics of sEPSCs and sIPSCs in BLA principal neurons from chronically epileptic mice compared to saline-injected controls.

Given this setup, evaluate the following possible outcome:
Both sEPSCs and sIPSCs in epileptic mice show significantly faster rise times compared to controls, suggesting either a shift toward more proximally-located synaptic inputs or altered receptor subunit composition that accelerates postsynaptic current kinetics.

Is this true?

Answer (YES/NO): NO